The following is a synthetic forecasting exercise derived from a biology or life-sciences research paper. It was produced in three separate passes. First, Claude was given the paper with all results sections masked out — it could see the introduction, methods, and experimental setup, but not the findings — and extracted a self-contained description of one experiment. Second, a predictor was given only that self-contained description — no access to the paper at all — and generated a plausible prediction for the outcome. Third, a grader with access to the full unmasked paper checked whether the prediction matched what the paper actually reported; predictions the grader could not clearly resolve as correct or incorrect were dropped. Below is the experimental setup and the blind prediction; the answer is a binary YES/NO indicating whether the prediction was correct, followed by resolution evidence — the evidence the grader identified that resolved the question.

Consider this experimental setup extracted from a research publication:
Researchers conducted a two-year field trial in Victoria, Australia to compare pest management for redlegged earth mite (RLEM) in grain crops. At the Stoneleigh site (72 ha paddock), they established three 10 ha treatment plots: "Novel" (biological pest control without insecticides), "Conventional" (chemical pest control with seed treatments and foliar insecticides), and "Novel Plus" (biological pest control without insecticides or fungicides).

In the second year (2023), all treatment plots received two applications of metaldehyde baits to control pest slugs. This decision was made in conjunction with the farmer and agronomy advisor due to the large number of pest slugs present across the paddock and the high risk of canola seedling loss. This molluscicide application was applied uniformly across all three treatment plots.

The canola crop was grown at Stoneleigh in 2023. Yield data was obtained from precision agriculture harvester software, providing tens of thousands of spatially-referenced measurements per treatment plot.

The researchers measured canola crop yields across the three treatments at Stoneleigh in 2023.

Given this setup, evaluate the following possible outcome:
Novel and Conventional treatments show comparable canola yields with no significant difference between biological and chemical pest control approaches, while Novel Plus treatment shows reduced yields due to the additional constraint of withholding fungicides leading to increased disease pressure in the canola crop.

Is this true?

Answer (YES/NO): NO